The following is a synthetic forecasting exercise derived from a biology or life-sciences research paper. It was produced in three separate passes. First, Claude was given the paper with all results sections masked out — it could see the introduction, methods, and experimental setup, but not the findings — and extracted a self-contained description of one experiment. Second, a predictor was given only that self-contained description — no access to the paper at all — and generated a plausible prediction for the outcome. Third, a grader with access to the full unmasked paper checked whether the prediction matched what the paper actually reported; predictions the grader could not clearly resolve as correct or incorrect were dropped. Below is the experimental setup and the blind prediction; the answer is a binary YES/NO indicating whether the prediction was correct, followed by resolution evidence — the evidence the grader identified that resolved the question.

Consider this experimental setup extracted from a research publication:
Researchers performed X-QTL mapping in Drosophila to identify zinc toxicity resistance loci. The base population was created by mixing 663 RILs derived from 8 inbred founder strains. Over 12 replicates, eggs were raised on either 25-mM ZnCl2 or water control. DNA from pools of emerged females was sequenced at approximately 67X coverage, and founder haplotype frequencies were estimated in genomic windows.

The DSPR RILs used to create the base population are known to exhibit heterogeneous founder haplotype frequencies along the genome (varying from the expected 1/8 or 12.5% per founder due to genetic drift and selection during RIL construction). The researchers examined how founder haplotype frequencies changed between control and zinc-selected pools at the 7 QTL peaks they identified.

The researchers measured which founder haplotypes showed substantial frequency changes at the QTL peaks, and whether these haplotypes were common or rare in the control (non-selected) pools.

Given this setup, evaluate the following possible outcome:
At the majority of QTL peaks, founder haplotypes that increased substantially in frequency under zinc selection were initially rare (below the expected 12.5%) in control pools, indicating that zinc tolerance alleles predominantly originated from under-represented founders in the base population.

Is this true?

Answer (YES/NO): NO